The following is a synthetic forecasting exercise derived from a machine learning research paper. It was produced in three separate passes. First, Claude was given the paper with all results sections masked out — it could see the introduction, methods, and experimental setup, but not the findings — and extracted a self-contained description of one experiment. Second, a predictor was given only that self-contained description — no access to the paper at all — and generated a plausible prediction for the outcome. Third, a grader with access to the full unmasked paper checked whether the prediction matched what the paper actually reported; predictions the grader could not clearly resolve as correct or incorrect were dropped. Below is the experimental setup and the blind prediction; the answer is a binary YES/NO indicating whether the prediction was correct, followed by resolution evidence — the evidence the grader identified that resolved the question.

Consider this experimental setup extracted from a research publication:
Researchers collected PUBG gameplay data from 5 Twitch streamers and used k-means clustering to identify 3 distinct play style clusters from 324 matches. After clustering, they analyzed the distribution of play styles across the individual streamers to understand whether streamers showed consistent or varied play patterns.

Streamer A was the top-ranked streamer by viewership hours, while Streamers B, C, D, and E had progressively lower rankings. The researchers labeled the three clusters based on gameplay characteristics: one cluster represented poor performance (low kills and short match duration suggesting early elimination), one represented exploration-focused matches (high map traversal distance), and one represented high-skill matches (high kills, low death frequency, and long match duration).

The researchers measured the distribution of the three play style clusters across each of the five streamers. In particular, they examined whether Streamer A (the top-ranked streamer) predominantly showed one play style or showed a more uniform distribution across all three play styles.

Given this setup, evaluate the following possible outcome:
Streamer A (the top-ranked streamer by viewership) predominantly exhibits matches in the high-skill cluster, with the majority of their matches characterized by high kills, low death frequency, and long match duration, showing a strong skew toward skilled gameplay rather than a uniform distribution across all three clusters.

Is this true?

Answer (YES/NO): NO